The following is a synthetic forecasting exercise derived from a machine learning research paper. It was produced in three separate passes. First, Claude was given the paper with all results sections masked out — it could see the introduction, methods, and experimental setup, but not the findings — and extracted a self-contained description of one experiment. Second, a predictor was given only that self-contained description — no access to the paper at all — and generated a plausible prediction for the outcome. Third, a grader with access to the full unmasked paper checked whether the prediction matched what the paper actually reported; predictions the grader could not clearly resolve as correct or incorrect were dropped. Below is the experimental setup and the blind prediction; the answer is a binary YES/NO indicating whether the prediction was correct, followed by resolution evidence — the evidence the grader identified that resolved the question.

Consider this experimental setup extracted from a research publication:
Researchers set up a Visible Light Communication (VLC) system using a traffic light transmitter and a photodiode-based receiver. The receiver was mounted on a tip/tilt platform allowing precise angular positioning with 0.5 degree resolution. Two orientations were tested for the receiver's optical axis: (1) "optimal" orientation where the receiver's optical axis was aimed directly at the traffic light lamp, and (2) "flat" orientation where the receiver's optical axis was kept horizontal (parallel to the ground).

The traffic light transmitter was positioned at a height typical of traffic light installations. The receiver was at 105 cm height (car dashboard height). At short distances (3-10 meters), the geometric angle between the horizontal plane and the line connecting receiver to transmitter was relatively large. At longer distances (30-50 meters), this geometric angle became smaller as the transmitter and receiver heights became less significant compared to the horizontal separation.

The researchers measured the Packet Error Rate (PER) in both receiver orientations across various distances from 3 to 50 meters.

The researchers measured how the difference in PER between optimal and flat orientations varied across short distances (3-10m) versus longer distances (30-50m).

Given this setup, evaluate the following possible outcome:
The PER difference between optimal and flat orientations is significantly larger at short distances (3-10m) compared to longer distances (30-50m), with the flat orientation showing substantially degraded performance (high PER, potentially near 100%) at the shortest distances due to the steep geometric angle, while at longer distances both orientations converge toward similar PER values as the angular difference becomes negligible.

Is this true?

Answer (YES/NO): YES